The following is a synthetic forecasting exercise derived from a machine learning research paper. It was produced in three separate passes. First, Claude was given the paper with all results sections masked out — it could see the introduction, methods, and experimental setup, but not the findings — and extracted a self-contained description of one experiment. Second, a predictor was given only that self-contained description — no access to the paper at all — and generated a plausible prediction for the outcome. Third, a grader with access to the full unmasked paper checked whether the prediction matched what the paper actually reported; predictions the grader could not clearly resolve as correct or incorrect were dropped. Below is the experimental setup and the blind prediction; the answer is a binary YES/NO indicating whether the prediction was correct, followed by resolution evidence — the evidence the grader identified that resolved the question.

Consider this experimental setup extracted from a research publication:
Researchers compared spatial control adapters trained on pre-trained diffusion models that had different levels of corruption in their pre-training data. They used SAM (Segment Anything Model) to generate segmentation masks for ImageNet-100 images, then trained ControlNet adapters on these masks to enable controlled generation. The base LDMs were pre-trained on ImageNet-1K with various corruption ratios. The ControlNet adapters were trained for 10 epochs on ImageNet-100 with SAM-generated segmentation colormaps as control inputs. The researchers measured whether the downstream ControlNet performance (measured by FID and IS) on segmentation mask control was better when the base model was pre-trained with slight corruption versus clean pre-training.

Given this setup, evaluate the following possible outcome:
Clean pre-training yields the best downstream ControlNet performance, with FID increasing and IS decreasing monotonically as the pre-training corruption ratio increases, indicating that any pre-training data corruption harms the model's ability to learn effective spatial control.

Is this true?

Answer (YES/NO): NO